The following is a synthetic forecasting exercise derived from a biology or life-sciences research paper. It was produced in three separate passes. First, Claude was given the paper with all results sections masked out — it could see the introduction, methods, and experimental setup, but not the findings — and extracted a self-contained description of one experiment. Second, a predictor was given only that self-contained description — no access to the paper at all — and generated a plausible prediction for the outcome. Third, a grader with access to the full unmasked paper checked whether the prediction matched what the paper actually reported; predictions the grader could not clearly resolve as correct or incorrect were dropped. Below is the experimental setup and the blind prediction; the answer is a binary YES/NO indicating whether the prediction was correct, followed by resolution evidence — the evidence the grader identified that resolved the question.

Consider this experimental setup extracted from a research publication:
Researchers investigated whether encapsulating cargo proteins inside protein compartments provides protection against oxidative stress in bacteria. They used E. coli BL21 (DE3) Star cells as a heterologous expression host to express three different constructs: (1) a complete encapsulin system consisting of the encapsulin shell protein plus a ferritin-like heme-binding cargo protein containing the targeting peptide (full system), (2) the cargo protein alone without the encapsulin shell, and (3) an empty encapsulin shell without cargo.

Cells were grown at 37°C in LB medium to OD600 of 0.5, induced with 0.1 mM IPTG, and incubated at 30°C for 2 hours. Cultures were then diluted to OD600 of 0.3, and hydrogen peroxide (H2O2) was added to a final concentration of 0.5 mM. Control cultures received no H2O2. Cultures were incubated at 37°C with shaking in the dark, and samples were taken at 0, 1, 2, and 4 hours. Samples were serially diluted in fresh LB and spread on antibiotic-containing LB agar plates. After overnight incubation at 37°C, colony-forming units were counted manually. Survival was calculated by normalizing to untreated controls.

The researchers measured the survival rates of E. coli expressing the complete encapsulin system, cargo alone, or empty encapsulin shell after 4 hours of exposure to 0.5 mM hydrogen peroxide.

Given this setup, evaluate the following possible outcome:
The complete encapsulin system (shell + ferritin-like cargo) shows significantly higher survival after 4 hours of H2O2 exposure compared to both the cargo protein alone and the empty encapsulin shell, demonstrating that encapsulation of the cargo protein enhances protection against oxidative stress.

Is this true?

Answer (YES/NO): YES